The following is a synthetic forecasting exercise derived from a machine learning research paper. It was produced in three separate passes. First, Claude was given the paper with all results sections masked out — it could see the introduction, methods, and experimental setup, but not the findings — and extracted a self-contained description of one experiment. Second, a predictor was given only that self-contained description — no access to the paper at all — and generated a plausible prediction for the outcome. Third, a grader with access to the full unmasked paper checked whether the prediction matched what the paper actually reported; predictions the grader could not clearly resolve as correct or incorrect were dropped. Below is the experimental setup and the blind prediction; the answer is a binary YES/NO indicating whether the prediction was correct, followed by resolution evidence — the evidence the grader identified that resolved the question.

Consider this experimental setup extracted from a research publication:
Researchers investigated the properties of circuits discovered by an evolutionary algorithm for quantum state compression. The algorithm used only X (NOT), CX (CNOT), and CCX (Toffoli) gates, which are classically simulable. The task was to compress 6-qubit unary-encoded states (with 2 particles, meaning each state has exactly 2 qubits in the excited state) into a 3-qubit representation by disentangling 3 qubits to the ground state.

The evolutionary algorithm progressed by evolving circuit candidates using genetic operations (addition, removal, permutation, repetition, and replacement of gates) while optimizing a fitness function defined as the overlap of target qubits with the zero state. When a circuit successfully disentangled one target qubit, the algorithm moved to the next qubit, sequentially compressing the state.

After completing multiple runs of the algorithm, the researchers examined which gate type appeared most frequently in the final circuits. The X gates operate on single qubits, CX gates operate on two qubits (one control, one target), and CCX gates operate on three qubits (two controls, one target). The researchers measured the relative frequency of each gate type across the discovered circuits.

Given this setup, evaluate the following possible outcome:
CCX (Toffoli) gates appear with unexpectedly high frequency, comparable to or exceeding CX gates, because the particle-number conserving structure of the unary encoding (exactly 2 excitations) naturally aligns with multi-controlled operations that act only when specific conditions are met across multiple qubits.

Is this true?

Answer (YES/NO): YES